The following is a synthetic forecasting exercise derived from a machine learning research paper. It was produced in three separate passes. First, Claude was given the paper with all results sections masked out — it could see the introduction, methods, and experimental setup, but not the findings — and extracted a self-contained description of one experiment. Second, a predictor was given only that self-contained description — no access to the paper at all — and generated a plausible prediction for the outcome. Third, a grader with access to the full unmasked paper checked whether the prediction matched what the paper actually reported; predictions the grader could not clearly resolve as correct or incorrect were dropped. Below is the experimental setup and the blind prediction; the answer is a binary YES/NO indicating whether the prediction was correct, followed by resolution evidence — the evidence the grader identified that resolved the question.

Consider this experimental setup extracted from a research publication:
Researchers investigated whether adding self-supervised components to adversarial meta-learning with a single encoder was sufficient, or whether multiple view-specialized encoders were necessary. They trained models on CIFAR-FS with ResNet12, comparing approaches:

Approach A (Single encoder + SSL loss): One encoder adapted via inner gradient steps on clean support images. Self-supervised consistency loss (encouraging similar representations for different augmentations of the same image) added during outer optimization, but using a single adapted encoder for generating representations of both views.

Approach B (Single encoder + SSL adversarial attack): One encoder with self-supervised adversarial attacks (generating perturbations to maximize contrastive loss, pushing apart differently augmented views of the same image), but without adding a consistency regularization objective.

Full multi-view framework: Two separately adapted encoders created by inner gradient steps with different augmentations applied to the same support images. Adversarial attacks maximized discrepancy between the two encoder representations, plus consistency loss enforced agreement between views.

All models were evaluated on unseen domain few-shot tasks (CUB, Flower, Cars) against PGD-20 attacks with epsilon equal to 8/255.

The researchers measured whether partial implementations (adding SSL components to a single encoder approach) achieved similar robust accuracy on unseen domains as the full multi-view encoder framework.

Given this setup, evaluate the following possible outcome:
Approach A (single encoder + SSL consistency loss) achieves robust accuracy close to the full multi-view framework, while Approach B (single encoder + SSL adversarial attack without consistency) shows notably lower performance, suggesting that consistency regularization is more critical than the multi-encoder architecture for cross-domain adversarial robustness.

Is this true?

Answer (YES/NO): NO